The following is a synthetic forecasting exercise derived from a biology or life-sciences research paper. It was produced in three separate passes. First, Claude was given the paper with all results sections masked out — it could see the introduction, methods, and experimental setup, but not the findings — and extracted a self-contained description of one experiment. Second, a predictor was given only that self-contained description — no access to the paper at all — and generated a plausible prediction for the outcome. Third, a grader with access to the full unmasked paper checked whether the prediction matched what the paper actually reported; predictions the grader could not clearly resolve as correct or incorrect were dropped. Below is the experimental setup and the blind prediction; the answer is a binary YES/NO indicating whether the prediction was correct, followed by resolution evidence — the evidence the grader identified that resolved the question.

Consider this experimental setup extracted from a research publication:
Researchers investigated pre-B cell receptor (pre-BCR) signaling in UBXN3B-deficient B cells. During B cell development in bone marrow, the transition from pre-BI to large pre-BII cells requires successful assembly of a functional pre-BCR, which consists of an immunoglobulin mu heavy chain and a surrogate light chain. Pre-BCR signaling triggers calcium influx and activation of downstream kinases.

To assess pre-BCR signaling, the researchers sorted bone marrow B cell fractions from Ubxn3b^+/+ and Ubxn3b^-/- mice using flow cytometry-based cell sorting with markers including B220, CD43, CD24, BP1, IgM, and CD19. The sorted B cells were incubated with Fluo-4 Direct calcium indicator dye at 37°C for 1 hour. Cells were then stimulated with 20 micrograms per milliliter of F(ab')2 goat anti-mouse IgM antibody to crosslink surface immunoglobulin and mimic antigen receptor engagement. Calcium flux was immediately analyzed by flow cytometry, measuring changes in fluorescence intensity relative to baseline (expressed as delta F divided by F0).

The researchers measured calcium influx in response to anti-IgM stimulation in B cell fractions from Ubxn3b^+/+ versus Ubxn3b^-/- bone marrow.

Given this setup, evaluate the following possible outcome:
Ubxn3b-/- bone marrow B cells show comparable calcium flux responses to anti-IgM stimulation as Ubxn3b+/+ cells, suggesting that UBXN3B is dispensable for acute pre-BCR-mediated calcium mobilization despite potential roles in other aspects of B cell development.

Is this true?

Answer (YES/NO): NO